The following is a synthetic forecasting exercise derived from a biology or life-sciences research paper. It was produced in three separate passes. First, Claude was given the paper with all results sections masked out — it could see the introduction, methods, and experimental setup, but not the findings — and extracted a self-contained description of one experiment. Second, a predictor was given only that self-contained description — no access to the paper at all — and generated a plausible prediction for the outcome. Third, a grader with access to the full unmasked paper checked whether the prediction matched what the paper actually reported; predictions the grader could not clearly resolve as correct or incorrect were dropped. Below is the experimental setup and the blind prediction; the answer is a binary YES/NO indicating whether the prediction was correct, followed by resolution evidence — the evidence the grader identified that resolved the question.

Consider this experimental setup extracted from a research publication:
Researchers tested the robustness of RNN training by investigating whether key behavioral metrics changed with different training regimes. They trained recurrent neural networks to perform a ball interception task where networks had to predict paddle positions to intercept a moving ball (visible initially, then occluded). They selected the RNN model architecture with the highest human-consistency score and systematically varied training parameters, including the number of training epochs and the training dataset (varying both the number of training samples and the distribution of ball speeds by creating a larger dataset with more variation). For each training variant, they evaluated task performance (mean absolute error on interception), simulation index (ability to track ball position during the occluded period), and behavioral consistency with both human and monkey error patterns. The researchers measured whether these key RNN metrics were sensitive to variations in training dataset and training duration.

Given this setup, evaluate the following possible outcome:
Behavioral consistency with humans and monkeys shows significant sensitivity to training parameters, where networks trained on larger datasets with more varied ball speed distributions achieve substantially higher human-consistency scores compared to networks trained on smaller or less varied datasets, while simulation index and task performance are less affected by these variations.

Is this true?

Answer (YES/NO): NO